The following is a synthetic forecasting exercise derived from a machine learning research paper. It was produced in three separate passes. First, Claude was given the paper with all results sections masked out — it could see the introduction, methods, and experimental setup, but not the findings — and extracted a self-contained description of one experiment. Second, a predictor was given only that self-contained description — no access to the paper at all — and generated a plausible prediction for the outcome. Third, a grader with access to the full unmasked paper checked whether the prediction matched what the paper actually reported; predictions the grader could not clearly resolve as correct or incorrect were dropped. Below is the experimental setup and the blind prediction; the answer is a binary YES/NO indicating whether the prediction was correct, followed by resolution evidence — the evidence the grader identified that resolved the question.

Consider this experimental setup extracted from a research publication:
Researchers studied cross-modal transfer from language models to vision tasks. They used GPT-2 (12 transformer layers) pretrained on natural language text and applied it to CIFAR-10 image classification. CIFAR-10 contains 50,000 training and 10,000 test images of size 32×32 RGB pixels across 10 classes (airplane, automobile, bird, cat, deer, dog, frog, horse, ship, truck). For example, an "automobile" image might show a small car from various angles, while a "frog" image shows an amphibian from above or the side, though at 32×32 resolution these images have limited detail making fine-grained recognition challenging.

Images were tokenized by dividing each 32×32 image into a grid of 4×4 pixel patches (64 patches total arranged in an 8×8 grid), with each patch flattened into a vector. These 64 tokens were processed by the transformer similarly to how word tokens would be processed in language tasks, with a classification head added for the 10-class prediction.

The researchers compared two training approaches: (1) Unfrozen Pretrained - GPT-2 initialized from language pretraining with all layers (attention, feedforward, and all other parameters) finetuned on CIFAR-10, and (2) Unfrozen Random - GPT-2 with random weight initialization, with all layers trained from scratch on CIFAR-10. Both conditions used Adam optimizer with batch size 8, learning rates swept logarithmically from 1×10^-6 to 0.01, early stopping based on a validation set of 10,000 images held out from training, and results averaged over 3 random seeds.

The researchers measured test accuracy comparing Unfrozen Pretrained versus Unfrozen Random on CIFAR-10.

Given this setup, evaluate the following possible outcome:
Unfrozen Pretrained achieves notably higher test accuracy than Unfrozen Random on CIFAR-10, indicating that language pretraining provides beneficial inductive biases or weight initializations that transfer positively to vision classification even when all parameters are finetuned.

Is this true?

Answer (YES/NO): NO